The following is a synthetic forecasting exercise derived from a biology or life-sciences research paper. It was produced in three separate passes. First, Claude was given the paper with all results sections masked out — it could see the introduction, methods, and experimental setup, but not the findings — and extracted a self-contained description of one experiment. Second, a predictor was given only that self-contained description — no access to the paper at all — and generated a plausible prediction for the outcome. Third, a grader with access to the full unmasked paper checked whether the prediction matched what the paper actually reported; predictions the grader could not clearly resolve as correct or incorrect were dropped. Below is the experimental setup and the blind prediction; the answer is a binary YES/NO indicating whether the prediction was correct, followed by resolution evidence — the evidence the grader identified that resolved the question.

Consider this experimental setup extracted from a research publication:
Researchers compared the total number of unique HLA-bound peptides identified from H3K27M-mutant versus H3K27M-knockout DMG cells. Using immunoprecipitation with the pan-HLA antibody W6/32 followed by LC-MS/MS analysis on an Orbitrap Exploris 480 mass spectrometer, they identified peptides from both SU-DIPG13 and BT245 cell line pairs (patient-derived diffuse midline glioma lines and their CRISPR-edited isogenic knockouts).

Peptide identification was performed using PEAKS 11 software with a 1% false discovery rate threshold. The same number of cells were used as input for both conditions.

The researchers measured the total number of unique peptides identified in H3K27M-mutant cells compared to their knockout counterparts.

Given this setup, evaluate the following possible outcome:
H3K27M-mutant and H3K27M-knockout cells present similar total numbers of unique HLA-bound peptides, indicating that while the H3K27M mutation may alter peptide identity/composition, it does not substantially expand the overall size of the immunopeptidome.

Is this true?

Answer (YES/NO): YES